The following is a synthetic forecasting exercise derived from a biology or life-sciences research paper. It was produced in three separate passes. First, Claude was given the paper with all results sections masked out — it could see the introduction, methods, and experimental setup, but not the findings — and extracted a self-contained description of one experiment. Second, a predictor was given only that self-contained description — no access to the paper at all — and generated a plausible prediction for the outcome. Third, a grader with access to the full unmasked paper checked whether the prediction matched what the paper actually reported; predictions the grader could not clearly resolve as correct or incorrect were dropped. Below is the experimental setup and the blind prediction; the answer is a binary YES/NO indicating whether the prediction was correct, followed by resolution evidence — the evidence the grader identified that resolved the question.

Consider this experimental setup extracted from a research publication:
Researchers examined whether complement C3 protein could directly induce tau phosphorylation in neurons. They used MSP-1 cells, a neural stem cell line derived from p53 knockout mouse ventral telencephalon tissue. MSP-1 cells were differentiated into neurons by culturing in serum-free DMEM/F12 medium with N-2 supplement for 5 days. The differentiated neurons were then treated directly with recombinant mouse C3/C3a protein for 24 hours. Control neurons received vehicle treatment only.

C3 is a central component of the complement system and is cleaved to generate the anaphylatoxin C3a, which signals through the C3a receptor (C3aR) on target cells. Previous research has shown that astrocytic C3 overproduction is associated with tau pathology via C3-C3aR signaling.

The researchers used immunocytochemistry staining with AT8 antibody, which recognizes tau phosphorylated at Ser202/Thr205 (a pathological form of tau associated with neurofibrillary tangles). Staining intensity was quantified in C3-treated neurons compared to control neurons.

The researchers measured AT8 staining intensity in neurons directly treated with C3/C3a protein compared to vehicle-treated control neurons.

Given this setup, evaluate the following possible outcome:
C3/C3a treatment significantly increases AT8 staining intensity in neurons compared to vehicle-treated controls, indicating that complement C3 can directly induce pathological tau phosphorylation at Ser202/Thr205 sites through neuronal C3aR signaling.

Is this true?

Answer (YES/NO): YES